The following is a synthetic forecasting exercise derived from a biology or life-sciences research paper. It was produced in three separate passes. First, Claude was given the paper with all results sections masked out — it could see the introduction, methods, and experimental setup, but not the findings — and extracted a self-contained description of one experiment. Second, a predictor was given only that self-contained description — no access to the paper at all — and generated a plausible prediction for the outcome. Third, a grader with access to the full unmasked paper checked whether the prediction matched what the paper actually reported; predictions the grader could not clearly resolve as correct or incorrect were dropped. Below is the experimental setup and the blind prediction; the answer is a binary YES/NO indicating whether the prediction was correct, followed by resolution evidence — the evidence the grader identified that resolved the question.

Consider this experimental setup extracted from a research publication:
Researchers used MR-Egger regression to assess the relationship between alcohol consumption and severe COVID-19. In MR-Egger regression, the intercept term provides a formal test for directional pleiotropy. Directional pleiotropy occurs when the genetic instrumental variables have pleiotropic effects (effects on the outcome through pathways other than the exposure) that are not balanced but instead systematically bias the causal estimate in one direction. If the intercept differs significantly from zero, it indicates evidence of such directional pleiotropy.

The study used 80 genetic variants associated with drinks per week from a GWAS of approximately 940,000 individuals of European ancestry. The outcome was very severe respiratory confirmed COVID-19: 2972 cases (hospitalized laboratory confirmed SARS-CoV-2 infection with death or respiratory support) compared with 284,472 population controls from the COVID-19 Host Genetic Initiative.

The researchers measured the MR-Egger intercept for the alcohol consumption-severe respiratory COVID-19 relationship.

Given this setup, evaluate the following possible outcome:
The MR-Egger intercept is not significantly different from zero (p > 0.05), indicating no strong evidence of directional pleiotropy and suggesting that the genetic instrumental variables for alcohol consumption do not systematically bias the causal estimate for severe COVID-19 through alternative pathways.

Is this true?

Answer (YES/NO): NO